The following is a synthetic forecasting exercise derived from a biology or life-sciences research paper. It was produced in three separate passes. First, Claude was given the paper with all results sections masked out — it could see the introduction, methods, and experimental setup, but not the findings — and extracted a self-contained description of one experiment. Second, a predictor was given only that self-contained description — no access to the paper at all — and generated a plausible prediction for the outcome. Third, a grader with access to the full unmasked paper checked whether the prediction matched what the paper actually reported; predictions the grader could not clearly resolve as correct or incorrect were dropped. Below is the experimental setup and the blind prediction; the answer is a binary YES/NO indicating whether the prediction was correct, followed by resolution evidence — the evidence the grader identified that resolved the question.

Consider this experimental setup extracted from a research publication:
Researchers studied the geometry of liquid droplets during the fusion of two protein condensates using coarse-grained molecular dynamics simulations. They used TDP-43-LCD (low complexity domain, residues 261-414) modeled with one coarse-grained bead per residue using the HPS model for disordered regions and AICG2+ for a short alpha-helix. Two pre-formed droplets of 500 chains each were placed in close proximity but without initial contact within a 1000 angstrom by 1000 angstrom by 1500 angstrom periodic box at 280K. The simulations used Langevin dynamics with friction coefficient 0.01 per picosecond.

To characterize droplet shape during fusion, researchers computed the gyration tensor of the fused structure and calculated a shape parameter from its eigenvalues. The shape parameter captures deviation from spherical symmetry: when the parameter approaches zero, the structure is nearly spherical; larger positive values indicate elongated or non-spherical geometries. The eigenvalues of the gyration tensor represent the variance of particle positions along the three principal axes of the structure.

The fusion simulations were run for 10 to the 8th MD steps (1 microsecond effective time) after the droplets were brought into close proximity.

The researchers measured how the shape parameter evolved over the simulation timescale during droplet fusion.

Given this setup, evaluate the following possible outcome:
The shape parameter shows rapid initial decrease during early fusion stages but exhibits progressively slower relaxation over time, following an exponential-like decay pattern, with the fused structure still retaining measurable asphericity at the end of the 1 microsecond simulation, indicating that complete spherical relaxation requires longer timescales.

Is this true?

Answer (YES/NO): NO